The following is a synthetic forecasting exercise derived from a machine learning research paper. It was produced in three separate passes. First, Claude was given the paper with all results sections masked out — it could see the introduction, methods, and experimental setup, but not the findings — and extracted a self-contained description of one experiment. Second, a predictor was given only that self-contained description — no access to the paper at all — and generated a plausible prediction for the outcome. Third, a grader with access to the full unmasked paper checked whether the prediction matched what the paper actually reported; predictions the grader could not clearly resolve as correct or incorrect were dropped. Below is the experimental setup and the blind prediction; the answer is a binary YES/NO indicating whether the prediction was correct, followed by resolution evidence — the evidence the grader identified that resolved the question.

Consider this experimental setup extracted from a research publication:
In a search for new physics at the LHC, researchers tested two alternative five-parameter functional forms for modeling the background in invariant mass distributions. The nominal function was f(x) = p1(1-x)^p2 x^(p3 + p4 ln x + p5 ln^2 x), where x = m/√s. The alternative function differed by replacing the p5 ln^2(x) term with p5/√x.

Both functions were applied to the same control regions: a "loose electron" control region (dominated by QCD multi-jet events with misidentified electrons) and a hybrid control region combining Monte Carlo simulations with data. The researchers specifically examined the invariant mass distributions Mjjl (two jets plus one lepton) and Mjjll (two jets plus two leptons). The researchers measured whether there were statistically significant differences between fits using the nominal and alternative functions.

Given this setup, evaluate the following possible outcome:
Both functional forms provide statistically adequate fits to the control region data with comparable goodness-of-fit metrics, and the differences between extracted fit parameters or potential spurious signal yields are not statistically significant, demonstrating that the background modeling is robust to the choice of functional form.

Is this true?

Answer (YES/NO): YES